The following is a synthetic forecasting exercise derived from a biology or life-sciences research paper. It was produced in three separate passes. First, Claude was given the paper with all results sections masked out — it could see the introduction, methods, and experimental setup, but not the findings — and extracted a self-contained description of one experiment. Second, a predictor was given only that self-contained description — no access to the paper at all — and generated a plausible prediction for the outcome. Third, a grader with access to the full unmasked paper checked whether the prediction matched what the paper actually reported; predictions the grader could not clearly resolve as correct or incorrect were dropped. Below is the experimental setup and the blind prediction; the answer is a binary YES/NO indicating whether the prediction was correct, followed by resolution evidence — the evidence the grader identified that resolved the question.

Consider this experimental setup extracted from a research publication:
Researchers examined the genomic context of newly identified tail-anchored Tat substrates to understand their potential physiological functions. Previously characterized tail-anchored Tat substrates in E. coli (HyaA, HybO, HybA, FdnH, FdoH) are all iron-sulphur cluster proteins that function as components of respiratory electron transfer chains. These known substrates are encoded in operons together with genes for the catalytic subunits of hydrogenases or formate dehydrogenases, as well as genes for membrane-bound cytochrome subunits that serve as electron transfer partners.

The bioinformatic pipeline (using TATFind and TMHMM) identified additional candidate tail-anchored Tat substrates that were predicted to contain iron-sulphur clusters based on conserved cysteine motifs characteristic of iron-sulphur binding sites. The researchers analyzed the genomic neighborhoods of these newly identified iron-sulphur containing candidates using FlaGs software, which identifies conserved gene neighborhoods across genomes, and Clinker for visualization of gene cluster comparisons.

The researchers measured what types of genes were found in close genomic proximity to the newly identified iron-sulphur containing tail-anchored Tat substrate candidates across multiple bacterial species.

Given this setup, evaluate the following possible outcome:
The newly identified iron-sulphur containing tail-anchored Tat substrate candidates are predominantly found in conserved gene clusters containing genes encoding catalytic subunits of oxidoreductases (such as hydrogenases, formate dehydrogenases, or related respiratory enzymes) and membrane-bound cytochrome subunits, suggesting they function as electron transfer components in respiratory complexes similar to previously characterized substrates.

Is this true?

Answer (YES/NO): NO